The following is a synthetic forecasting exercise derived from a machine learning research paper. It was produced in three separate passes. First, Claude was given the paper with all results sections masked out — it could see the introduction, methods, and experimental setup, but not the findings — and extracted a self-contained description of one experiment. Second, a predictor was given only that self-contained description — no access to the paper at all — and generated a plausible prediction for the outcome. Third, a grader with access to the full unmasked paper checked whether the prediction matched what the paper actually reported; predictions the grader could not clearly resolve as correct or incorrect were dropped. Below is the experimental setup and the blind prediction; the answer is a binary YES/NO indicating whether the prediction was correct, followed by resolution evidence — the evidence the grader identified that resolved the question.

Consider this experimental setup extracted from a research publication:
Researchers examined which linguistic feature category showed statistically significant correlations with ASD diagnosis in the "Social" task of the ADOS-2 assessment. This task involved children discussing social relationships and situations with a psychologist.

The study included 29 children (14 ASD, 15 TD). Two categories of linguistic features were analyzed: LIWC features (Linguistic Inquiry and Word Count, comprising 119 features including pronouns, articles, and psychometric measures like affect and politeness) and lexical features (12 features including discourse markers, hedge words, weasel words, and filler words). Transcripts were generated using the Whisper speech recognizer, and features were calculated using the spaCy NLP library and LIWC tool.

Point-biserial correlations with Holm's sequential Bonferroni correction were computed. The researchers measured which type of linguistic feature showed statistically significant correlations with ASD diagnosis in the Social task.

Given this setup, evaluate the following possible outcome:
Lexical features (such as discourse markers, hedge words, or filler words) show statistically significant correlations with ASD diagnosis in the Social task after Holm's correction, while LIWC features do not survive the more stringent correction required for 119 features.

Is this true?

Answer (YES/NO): YES